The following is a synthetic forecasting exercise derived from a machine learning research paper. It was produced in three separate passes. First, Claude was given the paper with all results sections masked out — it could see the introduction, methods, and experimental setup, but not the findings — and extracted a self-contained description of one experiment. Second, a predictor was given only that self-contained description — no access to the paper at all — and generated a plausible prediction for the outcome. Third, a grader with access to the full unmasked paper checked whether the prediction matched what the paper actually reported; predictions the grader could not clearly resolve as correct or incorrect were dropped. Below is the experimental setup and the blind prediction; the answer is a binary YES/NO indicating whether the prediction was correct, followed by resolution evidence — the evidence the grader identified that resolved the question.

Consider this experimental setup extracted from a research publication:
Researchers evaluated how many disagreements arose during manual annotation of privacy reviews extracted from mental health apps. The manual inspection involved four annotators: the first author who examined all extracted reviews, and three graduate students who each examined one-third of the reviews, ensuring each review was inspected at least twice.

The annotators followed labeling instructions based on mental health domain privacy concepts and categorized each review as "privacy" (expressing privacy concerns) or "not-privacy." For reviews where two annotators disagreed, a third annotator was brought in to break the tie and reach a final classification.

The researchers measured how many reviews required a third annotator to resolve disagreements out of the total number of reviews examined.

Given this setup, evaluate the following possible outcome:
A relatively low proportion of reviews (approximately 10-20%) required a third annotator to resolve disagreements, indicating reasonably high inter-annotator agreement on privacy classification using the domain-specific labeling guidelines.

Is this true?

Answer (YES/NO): YES